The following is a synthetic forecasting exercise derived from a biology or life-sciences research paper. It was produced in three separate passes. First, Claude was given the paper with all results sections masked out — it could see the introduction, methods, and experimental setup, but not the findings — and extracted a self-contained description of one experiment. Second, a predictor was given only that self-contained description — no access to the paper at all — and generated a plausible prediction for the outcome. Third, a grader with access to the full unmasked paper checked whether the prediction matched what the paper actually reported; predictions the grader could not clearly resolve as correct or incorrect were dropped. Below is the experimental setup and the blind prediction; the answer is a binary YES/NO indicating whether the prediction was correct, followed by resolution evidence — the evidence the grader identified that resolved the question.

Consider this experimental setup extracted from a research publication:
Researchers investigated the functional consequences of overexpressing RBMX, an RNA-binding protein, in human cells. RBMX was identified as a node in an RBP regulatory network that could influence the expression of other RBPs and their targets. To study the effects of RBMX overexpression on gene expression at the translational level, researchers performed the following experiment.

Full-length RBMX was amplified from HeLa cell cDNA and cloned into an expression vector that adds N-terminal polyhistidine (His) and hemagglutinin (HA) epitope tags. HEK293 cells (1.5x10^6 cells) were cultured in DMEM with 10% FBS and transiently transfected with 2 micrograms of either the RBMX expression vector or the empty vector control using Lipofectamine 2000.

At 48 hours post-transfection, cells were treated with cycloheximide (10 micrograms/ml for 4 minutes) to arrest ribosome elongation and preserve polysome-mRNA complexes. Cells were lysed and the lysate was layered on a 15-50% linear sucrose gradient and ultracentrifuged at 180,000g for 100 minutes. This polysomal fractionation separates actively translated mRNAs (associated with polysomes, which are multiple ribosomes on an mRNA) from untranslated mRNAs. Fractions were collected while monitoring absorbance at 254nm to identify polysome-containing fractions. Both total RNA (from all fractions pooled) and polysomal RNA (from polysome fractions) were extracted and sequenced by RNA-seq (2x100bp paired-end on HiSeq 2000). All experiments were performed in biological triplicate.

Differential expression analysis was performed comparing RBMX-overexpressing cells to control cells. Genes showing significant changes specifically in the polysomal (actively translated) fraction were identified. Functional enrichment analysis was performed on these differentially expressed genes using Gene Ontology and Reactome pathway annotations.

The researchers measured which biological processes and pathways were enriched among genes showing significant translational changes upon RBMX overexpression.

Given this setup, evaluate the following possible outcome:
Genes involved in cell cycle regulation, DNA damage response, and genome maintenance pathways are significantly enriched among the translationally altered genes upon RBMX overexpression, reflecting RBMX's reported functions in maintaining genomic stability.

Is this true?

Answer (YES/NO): NO